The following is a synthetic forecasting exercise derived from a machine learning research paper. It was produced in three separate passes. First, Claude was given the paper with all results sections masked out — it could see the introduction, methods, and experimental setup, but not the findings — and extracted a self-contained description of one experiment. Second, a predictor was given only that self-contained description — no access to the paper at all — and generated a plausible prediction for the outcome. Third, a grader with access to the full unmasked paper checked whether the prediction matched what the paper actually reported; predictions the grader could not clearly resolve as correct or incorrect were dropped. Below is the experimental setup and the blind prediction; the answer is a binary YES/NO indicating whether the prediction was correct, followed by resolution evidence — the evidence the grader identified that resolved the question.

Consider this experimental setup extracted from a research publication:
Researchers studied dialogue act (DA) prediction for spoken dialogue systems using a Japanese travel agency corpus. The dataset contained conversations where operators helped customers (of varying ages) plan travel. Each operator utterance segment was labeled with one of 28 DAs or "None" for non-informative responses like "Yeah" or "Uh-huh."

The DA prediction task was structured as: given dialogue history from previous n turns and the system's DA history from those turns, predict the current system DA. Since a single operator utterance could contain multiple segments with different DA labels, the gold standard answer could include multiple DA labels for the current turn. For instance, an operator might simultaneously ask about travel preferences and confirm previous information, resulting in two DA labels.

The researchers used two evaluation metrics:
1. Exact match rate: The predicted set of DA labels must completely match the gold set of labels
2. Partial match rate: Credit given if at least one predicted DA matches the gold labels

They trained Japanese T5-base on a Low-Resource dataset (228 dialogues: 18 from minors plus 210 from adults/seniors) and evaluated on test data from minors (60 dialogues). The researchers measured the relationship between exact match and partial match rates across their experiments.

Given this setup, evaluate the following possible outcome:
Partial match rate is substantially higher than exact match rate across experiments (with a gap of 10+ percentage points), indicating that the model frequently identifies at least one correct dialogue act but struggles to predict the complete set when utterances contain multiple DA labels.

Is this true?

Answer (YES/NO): YES